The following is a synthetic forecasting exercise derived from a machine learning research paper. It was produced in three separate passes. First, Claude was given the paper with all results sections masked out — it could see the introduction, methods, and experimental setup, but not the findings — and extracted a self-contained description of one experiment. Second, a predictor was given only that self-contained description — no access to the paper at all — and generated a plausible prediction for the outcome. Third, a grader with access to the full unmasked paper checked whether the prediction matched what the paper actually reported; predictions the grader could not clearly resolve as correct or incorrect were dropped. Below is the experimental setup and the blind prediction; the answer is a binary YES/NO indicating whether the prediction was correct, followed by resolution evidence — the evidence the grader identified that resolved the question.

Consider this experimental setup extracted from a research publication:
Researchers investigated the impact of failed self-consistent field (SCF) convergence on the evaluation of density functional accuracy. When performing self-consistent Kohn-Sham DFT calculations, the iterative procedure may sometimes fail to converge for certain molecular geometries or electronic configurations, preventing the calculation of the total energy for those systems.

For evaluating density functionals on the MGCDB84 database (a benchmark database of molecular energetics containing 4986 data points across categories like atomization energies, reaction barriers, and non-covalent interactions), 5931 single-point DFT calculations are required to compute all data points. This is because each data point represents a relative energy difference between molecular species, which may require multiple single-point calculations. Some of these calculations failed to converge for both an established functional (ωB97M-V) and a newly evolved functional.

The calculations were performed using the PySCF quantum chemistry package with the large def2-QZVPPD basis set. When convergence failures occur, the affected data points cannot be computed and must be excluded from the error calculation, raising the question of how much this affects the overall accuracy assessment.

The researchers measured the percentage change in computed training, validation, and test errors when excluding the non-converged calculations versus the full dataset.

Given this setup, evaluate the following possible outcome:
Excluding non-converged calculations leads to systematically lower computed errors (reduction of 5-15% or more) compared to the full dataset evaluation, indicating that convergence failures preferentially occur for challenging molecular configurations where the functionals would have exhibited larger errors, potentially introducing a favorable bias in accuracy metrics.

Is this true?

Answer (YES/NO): NO